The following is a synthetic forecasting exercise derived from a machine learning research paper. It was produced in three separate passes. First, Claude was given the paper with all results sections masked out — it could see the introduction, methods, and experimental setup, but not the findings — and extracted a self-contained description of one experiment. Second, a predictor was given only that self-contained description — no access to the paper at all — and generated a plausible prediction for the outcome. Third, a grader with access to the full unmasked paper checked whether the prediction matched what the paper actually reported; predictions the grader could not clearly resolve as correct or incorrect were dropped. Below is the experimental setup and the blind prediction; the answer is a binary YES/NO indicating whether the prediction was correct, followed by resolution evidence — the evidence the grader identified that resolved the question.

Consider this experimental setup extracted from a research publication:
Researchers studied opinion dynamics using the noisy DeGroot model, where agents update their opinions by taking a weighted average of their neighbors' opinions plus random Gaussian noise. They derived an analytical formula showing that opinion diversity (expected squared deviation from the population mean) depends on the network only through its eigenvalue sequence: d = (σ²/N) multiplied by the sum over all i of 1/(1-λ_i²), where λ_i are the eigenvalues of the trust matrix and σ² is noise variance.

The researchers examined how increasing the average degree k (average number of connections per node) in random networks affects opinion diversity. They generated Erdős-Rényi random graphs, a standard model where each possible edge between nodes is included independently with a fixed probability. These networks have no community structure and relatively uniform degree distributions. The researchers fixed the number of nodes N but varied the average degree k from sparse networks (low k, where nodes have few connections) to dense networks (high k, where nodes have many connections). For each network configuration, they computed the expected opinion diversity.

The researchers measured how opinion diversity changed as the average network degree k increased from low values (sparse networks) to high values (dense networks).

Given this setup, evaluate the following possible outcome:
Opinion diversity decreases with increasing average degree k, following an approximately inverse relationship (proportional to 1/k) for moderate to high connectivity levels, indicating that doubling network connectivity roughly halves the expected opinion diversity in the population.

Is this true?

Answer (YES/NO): NO